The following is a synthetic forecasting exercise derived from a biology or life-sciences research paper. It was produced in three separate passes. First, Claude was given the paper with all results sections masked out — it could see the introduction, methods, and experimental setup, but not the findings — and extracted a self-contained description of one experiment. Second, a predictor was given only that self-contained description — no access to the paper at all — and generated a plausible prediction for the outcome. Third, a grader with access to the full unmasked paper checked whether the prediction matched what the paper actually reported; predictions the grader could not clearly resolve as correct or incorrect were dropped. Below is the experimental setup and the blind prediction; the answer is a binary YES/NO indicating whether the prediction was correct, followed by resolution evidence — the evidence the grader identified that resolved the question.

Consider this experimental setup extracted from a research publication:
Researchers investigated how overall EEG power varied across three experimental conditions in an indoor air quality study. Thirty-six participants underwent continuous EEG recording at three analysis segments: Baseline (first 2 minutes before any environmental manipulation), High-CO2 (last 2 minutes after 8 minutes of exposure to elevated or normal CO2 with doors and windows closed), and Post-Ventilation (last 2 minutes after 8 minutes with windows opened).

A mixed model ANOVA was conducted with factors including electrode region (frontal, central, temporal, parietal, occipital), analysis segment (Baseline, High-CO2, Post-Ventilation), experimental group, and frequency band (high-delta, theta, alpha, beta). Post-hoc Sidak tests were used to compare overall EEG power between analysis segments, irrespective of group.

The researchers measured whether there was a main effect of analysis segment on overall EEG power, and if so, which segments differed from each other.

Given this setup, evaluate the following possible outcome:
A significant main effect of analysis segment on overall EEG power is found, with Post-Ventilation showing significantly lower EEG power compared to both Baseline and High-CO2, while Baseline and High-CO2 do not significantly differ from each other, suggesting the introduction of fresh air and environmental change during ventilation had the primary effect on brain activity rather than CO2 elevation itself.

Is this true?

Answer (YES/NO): NO